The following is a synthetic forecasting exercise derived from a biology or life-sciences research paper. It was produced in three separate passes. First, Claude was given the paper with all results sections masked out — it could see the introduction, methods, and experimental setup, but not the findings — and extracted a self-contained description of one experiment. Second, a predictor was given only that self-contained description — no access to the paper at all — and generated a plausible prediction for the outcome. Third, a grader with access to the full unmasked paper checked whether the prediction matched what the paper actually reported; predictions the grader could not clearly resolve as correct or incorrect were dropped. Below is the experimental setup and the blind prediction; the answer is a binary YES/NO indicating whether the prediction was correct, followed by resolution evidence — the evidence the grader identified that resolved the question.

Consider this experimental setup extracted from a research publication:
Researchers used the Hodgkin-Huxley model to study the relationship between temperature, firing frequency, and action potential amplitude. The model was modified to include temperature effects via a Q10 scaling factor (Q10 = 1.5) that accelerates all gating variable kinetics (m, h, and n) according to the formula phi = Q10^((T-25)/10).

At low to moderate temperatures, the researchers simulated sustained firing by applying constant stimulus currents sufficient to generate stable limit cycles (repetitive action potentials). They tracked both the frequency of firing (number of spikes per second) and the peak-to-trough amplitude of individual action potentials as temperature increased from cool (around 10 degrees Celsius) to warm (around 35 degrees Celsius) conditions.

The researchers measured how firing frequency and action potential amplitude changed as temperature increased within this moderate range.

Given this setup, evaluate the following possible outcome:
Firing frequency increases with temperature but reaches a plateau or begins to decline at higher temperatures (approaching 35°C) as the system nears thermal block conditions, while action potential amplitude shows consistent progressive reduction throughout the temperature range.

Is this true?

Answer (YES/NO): NO